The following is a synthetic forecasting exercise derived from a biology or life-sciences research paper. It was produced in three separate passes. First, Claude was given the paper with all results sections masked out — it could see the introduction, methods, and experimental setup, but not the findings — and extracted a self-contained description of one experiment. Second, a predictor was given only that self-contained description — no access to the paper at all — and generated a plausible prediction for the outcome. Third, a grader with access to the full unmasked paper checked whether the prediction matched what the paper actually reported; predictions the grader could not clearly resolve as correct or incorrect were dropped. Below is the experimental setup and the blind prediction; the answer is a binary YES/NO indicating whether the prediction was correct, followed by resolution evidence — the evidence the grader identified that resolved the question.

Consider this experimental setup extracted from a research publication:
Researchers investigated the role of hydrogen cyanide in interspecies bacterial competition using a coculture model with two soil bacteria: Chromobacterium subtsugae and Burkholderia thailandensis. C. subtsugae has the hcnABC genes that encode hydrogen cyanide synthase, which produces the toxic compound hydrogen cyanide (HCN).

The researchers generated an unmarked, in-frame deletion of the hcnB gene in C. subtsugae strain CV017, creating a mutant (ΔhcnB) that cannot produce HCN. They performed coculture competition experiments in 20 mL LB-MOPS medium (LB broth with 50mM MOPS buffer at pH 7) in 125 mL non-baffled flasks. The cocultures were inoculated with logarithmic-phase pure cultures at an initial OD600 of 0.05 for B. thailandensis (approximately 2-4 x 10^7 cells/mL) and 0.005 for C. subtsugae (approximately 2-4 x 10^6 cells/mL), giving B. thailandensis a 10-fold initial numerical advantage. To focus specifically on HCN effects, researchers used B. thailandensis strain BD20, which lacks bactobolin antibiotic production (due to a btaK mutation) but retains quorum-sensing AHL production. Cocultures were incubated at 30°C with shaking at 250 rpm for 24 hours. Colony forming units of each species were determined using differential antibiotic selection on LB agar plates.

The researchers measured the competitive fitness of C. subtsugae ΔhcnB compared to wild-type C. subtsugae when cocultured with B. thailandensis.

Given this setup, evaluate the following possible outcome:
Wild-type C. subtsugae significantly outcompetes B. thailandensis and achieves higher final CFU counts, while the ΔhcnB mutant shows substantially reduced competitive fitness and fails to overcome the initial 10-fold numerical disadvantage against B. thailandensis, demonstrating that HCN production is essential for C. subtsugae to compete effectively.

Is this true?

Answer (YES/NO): YES